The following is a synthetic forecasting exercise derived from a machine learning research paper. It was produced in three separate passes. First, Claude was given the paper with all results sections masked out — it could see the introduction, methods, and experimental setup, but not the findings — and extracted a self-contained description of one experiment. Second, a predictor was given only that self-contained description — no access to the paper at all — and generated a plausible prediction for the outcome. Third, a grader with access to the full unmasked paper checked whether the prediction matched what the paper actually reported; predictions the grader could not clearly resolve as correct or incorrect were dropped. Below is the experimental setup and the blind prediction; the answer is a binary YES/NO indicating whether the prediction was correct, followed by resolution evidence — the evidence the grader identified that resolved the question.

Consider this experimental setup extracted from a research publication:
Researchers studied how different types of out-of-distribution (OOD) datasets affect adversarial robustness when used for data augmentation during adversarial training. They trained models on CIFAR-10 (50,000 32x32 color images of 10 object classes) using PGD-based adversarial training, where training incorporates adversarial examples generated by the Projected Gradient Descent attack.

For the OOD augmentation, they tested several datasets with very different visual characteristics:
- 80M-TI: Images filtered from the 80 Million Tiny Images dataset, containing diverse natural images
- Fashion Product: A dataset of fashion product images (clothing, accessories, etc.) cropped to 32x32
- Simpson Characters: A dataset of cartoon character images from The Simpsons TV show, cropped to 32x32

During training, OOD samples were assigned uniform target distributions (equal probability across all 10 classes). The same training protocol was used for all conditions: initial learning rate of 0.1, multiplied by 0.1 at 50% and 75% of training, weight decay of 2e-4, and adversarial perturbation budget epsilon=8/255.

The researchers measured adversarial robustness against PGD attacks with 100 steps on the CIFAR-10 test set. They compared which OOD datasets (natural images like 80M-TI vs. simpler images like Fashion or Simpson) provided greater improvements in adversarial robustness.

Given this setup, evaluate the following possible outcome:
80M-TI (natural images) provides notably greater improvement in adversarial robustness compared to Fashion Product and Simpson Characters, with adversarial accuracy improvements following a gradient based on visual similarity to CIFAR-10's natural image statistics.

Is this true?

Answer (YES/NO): NO